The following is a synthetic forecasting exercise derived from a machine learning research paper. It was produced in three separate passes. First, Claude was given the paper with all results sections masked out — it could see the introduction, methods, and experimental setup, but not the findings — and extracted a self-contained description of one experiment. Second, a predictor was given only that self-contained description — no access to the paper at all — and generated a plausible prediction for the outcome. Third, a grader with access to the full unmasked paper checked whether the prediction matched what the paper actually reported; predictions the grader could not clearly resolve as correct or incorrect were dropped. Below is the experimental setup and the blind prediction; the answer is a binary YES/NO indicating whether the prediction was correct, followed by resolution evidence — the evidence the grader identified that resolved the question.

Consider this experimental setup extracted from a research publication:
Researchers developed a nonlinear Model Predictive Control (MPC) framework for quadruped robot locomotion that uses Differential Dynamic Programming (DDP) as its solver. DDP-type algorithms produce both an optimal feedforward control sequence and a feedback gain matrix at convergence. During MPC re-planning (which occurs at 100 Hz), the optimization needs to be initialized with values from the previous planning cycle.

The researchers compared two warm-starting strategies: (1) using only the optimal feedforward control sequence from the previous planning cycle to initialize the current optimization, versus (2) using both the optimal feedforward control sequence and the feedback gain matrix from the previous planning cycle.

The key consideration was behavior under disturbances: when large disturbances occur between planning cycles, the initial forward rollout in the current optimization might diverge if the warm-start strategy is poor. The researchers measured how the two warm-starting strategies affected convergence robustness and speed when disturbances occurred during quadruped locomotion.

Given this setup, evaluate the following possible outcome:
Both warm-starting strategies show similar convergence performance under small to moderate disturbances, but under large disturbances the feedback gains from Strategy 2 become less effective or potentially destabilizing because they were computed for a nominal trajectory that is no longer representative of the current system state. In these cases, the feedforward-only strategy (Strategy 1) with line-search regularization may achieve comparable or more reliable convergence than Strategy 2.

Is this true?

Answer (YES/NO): NO